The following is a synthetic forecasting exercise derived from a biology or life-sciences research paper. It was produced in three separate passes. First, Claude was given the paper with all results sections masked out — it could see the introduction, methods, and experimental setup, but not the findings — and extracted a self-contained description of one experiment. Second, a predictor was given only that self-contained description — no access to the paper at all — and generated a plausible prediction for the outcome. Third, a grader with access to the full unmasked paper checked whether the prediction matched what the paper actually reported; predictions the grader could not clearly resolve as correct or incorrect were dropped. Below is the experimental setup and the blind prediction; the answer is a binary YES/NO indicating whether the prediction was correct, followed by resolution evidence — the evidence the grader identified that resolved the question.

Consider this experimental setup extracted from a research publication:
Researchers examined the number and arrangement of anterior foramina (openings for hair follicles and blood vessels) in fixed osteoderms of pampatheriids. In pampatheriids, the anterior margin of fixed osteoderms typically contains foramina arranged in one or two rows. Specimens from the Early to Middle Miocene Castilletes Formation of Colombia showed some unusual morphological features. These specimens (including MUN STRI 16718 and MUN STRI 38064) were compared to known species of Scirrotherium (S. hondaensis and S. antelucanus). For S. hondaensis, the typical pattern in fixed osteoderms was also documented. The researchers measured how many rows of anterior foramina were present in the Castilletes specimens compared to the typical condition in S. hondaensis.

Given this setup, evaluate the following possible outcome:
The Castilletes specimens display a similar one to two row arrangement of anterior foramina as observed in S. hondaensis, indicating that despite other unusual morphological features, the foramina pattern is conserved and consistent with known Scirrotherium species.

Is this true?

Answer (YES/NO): NO